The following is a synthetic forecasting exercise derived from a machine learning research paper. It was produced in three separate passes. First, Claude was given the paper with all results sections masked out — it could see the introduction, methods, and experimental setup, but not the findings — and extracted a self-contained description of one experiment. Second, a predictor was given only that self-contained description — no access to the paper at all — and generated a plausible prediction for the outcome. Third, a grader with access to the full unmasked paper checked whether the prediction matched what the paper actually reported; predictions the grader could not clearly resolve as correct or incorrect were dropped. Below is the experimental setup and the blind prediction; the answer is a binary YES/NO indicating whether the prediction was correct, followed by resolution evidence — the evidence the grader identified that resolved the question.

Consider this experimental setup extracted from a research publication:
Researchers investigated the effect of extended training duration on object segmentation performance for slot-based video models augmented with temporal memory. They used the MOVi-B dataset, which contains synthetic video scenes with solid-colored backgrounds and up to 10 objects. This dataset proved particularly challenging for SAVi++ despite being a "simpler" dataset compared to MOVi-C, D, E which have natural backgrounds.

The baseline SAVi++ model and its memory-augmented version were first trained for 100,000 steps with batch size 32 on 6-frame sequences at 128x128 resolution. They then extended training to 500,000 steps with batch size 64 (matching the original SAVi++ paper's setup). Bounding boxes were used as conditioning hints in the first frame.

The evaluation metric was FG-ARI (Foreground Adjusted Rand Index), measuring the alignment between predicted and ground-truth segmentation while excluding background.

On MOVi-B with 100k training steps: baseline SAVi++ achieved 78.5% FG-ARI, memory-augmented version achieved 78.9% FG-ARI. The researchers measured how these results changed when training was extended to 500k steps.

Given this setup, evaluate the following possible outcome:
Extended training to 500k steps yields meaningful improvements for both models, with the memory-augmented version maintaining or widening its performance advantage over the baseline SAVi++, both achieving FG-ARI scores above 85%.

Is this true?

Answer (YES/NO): NO